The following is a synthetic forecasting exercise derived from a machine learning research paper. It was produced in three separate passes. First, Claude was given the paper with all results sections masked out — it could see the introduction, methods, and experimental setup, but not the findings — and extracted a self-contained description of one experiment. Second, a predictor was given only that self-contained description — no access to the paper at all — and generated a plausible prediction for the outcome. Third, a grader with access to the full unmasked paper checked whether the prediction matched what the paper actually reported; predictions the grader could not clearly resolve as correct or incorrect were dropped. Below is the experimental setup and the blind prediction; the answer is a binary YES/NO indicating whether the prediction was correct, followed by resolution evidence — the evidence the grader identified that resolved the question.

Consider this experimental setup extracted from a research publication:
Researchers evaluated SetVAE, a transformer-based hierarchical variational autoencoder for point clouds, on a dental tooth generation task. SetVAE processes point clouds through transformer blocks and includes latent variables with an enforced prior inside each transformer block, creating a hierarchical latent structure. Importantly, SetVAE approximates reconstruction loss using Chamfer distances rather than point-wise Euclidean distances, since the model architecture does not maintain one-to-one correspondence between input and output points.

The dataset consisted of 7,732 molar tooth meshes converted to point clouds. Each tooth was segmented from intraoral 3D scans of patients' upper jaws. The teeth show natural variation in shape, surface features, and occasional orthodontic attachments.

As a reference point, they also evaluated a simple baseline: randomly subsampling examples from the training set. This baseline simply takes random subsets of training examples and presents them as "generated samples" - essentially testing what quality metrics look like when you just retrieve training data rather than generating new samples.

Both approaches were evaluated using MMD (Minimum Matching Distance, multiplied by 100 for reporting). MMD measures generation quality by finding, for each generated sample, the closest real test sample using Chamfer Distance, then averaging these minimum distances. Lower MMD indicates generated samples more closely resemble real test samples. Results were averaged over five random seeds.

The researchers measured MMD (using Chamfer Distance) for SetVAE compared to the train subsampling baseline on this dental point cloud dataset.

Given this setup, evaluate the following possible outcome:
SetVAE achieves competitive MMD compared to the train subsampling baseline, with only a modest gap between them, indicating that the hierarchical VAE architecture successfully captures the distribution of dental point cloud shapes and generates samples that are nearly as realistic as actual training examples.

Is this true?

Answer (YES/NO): NO